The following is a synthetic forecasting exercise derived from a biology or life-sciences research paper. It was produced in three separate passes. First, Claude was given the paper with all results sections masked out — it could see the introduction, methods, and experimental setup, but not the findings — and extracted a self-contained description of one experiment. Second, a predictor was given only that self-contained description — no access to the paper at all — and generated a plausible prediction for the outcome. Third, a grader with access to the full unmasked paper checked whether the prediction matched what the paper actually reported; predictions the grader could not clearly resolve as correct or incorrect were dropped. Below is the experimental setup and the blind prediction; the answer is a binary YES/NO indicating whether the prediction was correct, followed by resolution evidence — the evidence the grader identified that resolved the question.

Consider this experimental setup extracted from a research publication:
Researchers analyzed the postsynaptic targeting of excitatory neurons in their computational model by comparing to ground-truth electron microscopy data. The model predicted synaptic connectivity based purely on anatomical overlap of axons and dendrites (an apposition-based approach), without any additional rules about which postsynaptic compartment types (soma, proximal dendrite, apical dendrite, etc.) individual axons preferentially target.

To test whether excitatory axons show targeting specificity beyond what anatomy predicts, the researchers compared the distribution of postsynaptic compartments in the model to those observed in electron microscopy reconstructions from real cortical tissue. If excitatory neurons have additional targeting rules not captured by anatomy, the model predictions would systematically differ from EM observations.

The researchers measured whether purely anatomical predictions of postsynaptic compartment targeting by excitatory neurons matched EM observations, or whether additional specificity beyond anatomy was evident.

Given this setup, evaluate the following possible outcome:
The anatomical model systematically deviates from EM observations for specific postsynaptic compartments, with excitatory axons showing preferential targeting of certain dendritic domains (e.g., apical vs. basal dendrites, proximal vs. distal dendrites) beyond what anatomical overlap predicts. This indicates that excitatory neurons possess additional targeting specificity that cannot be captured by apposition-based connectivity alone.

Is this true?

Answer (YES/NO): NO